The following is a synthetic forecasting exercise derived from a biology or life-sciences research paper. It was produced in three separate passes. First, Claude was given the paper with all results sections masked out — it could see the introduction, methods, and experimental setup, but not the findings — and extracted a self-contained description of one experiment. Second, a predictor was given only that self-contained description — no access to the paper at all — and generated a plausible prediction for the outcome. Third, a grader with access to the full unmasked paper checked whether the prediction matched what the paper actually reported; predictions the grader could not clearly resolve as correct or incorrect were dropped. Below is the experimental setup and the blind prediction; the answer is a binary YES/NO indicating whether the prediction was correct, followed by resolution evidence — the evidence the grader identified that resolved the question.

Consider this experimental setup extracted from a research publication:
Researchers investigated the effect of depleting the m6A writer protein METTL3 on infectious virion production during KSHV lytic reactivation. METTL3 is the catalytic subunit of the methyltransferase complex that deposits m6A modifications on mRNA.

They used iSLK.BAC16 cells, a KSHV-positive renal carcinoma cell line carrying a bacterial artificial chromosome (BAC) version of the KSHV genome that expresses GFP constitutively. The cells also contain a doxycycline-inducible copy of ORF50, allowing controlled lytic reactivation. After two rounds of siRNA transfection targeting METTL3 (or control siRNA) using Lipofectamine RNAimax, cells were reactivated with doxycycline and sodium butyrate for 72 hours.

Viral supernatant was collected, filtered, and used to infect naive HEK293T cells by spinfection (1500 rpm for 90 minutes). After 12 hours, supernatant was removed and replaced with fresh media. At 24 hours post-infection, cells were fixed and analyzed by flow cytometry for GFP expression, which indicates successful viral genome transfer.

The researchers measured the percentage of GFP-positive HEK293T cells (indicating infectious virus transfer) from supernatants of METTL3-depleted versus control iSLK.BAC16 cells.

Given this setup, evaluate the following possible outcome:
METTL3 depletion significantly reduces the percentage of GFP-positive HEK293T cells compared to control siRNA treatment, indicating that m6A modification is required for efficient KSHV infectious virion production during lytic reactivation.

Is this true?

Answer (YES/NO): YES